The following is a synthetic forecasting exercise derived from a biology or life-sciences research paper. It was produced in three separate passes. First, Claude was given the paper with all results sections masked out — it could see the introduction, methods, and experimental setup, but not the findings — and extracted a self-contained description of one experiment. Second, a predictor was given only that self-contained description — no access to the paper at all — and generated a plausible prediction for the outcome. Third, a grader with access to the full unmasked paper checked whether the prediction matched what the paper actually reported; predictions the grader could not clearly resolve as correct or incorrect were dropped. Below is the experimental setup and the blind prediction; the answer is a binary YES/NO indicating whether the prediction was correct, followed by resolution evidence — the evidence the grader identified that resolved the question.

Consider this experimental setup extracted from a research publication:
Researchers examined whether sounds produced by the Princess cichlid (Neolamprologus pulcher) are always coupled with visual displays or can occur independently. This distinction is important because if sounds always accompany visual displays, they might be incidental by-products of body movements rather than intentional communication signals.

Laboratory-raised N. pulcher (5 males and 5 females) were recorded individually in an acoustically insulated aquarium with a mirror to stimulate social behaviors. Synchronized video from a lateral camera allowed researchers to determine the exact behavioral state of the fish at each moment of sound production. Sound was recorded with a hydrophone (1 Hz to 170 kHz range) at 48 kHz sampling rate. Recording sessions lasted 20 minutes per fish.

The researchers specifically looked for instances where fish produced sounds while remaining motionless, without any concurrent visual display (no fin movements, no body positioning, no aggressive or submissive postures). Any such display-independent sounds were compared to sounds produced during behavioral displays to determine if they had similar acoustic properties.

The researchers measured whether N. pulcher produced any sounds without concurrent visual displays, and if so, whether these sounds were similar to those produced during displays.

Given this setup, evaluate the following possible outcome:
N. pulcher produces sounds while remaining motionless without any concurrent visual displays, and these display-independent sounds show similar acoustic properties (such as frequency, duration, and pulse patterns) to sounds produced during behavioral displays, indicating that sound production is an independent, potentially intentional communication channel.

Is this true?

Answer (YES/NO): YES